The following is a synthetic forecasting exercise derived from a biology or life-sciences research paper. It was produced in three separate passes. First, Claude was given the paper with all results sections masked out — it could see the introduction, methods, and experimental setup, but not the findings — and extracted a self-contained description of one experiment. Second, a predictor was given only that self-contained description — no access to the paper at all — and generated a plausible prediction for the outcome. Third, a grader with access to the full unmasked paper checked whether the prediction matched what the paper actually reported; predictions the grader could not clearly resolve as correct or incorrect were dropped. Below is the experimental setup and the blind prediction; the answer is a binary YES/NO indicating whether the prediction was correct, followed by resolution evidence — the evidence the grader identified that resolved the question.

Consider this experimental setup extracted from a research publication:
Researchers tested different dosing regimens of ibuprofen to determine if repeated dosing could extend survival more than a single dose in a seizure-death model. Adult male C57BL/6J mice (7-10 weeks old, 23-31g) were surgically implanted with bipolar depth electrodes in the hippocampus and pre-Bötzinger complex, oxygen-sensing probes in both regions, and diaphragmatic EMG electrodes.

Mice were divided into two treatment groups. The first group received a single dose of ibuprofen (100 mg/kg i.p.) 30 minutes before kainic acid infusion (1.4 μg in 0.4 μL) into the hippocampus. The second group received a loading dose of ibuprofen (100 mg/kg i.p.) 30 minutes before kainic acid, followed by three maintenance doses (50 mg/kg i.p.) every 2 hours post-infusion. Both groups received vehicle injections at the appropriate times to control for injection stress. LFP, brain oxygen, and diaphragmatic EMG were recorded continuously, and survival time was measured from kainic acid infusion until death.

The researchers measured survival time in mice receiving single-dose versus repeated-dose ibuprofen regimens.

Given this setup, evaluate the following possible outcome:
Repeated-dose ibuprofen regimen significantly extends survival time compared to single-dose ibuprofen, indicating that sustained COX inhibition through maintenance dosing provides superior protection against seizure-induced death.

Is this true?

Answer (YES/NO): YES